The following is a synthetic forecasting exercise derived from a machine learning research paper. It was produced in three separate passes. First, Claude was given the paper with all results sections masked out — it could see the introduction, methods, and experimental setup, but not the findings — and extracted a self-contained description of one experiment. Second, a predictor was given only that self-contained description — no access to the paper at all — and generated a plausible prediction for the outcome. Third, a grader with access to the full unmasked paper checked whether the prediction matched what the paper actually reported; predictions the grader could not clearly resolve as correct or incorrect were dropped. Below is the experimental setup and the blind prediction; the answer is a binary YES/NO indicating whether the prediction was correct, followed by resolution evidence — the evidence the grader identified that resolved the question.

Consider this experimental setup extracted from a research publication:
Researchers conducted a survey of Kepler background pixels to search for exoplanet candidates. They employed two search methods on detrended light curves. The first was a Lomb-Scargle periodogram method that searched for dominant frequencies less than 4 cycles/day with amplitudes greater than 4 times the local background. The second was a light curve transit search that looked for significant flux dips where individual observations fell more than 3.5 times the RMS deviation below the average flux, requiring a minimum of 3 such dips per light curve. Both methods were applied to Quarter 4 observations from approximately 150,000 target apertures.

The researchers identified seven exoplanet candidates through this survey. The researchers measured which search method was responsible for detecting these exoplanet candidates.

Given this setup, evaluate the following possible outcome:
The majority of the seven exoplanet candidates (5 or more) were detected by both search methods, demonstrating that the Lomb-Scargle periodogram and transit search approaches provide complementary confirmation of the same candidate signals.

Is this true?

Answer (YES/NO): NO